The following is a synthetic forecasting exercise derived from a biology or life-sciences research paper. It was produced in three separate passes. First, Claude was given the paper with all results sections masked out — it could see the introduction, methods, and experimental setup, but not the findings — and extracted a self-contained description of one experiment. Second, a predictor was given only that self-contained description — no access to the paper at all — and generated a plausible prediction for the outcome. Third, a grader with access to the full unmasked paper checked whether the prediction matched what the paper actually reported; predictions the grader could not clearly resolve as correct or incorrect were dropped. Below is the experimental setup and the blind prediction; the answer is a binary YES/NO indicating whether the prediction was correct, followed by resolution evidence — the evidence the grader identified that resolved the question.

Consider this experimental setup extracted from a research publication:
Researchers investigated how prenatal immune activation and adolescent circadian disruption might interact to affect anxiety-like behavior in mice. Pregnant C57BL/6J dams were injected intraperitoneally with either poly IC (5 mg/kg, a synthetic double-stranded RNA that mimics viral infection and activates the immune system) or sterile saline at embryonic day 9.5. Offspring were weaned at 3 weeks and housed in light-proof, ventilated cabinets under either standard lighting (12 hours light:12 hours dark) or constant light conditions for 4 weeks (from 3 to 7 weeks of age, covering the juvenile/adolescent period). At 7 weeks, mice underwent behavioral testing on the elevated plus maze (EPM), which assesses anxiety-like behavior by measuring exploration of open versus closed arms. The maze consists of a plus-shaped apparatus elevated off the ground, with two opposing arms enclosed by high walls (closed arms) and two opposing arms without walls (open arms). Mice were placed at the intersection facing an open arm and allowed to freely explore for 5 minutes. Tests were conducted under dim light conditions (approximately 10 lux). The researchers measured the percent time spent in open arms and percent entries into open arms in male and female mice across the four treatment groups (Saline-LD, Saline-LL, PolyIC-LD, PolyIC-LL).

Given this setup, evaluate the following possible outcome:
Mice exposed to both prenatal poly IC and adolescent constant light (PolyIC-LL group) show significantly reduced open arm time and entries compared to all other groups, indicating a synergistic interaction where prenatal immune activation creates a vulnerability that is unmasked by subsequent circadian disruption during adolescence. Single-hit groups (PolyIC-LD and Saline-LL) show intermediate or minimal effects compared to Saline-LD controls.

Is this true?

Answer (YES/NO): NO